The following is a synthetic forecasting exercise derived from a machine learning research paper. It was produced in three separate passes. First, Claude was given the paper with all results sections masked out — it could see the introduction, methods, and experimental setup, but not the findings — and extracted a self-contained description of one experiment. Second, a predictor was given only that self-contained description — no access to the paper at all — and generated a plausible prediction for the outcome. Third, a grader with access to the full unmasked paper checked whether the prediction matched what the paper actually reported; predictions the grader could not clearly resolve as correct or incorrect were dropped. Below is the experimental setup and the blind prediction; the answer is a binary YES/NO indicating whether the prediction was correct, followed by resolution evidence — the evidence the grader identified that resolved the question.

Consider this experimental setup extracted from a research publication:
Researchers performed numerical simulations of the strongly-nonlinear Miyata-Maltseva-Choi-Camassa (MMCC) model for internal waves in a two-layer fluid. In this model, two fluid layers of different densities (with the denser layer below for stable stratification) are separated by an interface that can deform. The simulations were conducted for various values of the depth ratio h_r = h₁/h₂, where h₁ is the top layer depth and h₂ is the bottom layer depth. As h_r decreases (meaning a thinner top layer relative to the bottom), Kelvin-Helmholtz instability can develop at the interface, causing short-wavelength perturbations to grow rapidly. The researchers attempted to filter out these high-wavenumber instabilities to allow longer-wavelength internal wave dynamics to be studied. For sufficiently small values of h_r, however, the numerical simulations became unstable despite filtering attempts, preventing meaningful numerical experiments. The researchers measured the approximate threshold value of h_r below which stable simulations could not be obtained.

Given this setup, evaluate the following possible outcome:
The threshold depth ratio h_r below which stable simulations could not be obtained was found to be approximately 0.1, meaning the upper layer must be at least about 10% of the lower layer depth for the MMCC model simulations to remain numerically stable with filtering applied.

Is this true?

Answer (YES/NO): NO